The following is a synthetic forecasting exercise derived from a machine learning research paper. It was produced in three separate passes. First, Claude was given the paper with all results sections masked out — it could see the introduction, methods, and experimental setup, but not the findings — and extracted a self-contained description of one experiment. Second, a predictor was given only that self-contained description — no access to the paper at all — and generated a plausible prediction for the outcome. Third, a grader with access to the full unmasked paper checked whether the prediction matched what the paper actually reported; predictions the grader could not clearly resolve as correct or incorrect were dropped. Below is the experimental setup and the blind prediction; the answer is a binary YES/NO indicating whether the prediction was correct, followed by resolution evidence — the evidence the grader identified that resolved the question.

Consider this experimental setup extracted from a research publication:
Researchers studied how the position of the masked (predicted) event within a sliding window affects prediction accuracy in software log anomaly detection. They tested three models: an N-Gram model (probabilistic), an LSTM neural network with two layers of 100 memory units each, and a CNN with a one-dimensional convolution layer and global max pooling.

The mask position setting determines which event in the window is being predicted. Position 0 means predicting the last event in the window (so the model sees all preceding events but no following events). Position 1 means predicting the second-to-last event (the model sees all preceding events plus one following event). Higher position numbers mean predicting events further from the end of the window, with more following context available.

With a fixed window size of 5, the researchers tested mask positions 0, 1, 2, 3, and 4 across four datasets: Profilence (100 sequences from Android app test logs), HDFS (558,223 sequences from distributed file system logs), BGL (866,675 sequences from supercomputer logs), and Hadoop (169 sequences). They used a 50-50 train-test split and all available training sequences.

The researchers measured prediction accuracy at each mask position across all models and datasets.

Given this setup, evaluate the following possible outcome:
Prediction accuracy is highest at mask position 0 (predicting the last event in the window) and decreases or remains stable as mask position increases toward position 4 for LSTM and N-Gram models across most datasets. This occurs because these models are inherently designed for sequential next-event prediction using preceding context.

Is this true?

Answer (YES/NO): NO